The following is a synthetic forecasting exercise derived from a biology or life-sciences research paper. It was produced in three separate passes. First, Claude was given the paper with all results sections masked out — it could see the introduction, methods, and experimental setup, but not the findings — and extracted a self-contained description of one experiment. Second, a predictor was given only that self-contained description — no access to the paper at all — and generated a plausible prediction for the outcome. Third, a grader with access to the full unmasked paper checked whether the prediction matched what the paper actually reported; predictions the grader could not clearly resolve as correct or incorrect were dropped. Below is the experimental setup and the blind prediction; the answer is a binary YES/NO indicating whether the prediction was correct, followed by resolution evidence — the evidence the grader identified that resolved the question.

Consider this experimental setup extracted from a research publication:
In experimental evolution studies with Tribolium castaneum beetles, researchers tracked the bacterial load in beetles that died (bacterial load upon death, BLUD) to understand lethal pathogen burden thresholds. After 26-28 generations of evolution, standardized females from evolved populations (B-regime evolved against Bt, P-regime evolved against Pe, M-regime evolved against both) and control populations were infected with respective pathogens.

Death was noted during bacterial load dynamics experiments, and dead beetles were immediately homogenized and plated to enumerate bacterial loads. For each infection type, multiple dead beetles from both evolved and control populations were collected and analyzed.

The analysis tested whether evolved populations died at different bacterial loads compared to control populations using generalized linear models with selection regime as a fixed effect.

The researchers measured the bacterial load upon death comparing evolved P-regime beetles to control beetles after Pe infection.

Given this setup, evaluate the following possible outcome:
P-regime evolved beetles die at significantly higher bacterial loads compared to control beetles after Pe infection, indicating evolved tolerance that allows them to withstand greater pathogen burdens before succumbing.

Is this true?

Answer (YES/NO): NO